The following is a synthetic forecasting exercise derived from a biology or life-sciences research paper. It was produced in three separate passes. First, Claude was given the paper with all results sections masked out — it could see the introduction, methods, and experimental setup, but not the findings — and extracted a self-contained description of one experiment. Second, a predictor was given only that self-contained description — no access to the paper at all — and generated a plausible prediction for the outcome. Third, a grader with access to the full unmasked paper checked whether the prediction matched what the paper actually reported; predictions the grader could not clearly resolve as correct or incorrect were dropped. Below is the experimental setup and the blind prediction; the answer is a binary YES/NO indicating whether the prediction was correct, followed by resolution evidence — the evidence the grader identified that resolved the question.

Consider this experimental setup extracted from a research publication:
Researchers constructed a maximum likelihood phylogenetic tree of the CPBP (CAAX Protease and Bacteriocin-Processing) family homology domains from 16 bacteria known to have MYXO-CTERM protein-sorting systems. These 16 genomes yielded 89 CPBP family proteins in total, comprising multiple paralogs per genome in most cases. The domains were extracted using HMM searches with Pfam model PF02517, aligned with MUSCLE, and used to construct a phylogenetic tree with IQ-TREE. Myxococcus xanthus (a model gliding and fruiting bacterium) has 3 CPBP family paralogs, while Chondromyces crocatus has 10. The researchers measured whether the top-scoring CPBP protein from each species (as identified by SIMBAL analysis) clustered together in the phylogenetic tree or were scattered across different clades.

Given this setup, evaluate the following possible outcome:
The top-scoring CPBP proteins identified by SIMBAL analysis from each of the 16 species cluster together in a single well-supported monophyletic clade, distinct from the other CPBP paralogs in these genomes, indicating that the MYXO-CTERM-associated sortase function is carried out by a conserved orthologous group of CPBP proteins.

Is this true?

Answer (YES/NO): YES